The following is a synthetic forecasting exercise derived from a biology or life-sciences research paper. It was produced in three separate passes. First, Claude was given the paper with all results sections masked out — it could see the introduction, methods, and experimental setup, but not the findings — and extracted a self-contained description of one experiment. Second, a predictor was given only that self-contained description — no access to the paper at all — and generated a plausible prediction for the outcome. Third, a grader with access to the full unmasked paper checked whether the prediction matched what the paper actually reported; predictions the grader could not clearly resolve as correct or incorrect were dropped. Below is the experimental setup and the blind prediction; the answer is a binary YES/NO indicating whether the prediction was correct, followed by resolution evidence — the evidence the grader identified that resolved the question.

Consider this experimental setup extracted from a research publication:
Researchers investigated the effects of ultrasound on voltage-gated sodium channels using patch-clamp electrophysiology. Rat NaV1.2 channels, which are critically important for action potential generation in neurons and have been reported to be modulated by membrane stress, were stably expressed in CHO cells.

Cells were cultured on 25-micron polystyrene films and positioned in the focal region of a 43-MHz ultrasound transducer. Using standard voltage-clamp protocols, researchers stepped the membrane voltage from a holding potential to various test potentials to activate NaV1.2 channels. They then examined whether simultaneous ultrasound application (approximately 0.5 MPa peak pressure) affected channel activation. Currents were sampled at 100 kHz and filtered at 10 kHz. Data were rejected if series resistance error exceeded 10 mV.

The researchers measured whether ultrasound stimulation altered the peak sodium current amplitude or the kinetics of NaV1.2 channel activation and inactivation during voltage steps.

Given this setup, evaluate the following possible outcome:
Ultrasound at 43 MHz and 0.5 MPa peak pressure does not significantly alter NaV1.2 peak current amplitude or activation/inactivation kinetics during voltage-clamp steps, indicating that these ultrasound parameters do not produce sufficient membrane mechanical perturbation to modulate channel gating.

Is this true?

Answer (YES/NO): NO